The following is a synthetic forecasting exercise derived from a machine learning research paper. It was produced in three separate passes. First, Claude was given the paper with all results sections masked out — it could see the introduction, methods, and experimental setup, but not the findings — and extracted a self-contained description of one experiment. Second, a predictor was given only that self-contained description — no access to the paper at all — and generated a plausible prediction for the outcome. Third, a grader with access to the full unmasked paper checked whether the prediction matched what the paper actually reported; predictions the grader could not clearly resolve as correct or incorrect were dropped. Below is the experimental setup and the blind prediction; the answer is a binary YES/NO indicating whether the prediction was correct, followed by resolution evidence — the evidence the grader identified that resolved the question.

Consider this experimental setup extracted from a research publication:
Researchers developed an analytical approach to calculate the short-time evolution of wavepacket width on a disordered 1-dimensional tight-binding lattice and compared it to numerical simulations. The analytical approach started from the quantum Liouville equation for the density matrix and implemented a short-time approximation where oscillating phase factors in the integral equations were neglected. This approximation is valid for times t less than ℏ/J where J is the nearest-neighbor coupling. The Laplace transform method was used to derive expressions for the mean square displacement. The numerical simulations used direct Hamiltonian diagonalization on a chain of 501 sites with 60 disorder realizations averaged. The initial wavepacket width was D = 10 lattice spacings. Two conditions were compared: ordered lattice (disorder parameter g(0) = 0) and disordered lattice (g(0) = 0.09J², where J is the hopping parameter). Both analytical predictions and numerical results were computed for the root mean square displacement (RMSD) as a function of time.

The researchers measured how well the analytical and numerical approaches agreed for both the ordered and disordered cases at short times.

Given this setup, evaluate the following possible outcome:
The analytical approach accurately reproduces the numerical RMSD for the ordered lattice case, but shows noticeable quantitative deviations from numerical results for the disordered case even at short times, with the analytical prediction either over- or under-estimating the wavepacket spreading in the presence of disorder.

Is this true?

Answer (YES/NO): NO